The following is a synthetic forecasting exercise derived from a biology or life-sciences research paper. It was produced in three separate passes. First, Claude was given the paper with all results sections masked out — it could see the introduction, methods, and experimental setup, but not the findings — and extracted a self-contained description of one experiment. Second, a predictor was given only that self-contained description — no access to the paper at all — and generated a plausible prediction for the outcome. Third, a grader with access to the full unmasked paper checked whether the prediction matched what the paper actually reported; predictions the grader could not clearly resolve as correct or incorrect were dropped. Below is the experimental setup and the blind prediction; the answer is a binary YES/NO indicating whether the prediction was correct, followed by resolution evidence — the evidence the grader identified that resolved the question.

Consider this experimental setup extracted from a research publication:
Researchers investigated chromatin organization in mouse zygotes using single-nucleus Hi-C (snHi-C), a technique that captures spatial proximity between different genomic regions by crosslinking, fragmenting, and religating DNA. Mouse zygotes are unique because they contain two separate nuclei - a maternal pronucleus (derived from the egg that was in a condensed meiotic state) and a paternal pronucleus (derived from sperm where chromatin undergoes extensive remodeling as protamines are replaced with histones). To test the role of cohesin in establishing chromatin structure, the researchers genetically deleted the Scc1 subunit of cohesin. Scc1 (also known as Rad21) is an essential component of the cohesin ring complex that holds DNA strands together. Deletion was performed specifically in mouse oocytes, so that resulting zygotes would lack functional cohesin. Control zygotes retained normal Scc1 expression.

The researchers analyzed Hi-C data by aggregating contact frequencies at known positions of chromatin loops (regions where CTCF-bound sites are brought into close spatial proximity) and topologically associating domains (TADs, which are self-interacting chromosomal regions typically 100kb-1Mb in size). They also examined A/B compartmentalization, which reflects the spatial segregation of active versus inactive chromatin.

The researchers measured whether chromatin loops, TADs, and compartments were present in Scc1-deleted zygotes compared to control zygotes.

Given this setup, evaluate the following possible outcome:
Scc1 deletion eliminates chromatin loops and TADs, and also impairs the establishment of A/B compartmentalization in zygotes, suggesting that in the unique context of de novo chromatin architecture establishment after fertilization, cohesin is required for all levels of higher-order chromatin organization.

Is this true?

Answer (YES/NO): NO